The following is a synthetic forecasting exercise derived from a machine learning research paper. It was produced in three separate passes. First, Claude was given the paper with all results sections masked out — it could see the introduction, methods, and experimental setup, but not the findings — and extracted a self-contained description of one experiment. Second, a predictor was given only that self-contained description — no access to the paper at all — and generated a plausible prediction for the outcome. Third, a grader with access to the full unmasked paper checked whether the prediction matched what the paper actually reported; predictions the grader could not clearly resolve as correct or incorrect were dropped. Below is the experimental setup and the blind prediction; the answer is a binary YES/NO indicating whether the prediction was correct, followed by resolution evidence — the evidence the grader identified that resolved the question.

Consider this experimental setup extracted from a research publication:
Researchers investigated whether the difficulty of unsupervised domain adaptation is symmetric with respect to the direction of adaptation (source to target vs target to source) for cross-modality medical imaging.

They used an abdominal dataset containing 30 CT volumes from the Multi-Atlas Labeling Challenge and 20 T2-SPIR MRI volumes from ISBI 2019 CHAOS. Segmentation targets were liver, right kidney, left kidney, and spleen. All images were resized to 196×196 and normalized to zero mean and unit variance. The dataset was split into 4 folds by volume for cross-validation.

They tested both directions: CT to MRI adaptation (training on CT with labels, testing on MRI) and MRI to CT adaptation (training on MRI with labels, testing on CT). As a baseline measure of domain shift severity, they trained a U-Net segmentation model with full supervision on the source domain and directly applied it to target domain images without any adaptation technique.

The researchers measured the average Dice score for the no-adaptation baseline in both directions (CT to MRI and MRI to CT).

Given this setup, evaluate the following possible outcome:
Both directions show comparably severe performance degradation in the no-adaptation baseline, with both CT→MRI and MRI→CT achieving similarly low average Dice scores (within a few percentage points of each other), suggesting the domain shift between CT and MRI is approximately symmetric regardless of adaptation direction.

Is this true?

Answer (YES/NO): YES